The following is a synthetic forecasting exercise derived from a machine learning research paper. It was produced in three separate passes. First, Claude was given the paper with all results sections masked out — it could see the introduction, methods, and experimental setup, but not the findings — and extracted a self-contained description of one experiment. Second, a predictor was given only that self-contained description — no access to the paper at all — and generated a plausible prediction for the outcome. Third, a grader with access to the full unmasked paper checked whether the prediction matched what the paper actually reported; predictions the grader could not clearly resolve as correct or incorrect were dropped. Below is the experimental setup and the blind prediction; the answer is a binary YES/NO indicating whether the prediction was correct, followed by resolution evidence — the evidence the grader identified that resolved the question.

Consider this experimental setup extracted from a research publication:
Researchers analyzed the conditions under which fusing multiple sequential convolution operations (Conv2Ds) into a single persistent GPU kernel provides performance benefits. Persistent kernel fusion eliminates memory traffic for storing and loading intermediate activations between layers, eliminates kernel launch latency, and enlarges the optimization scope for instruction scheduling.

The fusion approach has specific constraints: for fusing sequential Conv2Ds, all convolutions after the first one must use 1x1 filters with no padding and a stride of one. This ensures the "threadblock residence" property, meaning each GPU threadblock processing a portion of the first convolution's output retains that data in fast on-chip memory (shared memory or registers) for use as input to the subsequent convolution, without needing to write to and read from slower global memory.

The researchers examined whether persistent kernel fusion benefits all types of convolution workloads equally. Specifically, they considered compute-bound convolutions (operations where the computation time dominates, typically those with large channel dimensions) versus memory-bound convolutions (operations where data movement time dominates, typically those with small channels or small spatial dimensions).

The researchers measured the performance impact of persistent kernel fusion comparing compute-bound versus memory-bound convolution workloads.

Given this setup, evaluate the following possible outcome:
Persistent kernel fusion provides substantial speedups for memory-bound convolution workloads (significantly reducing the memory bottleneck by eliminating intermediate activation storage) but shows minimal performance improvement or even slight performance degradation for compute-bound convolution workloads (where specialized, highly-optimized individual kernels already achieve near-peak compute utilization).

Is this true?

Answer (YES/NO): YES